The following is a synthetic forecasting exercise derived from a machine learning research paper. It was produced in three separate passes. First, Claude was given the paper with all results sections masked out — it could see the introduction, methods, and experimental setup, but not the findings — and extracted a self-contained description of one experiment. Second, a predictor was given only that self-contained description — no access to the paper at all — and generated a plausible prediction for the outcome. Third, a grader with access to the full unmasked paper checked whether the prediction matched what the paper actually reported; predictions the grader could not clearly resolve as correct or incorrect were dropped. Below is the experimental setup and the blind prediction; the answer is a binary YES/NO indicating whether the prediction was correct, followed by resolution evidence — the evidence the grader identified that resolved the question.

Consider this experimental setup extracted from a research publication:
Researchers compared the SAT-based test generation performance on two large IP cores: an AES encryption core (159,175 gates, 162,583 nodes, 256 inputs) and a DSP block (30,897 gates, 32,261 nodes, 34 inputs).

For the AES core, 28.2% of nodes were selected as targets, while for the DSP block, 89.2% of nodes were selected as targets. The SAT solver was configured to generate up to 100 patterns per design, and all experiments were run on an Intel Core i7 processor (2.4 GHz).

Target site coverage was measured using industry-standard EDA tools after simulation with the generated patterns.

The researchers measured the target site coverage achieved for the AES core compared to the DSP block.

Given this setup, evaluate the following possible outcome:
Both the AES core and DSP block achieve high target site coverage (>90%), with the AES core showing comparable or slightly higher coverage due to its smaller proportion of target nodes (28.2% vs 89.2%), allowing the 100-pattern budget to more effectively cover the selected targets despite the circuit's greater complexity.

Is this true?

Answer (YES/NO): NO